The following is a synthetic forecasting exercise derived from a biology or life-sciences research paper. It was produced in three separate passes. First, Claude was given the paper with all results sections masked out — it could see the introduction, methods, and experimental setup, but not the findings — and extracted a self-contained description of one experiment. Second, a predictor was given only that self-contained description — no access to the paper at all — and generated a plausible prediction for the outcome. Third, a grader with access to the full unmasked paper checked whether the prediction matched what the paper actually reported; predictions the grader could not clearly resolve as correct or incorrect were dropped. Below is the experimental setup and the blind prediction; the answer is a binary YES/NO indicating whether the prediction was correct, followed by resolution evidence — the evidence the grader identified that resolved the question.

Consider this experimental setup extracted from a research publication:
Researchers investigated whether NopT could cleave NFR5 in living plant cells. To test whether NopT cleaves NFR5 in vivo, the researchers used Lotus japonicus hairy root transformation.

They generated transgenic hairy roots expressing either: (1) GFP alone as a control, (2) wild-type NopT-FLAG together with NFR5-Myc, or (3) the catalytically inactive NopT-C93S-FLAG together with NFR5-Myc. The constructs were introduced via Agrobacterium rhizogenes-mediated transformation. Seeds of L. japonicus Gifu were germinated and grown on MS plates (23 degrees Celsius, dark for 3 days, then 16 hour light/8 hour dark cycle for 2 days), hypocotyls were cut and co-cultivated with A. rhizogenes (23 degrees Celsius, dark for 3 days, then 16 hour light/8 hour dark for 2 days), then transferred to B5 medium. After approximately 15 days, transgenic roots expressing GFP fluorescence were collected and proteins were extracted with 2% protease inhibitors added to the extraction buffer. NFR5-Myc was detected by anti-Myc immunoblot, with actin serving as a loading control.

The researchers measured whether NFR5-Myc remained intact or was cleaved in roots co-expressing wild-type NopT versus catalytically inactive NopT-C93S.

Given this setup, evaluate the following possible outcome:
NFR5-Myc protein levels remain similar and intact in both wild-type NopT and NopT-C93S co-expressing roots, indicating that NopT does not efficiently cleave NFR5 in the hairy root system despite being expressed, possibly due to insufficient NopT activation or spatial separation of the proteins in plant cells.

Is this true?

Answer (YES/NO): NO